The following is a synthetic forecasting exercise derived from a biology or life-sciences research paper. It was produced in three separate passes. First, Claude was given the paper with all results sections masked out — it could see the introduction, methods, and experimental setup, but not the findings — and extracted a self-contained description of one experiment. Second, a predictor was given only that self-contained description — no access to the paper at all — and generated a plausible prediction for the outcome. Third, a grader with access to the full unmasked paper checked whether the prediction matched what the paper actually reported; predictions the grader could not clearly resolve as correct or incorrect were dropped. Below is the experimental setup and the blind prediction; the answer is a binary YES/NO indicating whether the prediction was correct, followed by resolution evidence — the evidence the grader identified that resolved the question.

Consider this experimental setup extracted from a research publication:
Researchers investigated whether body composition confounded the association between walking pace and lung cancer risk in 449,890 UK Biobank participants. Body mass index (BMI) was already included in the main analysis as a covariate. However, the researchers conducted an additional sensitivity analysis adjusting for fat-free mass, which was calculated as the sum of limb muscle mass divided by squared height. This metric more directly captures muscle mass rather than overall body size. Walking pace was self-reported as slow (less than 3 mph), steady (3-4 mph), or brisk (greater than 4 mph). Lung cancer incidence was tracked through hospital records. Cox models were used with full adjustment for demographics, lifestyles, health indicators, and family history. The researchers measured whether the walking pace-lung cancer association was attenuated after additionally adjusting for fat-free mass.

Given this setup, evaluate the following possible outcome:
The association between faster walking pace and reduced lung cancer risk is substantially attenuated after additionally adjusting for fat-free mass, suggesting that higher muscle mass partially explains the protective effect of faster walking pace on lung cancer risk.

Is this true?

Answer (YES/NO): NO